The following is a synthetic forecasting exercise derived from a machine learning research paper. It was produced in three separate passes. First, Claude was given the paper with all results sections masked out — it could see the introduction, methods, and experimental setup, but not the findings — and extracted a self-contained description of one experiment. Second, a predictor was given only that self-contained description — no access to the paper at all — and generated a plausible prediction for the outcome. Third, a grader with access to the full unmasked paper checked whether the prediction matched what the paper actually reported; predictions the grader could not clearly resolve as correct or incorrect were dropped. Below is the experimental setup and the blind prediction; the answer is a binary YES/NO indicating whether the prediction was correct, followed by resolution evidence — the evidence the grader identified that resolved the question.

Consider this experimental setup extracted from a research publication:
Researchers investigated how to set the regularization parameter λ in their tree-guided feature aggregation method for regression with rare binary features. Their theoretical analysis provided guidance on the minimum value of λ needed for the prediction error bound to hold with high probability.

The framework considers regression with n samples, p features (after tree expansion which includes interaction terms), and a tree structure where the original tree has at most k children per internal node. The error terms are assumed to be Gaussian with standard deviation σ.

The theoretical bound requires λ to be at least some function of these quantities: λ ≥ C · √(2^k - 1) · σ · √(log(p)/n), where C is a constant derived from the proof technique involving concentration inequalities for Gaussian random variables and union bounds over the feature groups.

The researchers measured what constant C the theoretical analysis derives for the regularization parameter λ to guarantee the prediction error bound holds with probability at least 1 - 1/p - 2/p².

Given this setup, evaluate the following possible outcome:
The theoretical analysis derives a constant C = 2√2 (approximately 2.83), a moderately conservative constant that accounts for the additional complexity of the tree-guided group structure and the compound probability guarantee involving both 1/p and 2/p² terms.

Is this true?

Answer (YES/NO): NO